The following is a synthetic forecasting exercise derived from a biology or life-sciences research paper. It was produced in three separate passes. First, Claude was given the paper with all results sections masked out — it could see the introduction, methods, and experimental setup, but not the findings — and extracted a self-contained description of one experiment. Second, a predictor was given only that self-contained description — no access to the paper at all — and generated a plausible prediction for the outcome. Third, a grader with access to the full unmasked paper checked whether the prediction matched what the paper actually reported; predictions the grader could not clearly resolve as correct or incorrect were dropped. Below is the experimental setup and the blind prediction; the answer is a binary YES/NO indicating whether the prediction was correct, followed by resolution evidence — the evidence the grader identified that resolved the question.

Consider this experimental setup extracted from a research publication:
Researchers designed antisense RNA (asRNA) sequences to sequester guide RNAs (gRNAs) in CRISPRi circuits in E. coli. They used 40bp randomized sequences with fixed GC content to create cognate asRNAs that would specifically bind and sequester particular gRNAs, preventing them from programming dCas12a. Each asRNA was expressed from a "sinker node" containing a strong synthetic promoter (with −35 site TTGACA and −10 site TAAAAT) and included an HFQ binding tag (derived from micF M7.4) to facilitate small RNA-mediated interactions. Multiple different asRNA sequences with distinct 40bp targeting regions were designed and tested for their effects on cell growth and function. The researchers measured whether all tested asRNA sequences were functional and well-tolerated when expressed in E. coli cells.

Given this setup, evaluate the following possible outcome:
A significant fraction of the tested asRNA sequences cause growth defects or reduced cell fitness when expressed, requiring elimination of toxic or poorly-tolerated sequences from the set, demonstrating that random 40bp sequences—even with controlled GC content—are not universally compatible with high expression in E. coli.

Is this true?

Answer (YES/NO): NO